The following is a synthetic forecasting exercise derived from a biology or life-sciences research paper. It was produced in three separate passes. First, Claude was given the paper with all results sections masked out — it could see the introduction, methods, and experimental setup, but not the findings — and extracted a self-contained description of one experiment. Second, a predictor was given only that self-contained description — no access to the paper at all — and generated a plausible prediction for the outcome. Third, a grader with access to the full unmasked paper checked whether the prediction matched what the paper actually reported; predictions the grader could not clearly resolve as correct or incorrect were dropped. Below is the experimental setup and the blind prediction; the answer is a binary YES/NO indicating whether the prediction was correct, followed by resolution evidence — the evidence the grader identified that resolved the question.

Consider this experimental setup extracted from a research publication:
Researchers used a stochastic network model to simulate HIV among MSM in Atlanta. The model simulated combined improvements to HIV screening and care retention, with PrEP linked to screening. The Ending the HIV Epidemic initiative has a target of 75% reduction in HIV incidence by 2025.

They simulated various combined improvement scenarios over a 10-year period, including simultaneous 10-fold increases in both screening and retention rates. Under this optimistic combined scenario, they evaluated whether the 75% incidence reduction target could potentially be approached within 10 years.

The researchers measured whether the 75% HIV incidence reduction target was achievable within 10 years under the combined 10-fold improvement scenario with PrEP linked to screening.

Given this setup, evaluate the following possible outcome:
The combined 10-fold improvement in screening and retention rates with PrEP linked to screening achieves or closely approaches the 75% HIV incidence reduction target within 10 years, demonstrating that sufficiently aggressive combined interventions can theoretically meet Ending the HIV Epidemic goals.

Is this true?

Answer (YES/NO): YES